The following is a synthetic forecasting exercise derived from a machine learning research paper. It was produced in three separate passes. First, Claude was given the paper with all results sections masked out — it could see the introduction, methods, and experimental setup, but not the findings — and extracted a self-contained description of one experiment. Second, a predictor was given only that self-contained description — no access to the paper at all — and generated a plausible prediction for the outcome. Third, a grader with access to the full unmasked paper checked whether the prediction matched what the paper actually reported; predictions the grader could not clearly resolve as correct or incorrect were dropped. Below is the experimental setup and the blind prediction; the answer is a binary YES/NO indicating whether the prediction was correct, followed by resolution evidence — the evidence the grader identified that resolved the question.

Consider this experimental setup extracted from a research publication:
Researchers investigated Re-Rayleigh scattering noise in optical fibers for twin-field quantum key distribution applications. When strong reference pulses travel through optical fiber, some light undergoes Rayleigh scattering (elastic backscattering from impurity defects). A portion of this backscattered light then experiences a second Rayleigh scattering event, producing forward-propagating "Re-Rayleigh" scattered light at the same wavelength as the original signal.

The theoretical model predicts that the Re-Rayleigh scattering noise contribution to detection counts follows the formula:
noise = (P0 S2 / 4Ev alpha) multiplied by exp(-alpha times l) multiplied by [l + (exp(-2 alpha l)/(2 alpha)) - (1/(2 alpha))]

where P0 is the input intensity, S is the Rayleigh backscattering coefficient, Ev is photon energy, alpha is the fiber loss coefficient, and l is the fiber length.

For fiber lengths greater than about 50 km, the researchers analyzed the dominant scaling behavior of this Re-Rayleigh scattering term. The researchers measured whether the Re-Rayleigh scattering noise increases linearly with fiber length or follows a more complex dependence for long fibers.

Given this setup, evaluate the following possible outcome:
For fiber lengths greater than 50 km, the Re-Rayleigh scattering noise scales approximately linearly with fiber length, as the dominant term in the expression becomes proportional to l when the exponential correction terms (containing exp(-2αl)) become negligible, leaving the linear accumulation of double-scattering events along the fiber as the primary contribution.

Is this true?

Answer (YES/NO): NO